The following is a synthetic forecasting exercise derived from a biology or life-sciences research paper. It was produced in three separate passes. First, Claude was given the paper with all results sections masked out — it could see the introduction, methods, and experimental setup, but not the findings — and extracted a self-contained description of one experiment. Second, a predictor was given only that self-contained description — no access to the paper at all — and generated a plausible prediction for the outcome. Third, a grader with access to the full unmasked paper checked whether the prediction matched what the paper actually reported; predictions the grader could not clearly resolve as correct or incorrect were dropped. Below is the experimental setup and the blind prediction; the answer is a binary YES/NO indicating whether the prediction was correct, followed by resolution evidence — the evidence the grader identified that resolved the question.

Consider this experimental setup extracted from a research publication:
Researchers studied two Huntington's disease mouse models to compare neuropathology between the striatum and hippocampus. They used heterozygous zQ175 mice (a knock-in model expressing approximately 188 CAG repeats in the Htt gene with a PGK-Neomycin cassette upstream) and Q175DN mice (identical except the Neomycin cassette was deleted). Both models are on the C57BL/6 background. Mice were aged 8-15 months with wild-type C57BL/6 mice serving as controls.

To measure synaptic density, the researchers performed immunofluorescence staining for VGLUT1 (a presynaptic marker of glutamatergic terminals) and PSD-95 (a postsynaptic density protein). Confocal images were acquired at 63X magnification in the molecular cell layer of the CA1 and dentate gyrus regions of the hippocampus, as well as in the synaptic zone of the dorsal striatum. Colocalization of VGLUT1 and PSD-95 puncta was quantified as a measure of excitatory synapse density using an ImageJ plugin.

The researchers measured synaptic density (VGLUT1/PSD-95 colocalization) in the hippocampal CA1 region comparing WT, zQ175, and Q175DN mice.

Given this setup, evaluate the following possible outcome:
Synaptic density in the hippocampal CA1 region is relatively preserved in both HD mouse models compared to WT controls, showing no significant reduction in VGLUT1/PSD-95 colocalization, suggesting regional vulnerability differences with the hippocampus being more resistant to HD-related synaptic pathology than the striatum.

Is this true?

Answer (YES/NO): YES